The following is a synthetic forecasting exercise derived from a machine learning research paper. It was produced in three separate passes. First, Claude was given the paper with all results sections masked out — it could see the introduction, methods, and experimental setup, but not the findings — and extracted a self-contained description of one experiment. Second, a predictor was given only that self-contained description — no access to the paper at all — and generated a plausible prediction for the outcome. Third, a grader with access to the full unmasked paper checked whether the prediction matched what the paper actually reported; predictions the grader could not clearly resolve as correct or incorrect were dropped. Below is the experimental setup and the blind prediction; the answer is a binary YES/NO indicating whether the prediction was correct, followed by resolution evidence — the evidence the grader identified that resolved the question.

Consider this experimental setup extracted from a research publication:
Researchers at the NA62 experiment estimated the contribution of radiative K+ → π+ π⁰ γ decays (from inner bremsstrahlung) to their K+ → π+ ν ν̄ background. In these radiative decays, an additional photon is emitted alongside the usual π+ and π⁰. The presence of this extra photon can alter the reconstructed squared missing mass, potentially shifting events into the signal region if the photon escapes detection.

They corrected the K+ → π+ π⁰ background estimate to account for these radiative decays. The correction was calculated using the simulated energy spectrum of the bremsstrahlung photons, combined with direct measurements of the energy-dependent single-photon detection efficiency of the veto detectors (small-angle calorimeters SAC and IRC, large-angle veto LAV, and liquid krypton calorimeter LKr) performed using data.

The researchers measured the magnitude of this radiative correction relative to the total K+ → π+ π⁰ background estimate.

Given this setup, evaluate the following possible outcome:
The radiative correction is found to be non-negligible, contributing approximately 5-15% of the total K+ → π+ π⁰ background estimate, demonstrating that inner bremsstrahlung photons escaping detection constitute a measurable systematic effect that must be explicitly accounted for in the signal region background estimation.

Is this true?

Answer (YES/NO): YES